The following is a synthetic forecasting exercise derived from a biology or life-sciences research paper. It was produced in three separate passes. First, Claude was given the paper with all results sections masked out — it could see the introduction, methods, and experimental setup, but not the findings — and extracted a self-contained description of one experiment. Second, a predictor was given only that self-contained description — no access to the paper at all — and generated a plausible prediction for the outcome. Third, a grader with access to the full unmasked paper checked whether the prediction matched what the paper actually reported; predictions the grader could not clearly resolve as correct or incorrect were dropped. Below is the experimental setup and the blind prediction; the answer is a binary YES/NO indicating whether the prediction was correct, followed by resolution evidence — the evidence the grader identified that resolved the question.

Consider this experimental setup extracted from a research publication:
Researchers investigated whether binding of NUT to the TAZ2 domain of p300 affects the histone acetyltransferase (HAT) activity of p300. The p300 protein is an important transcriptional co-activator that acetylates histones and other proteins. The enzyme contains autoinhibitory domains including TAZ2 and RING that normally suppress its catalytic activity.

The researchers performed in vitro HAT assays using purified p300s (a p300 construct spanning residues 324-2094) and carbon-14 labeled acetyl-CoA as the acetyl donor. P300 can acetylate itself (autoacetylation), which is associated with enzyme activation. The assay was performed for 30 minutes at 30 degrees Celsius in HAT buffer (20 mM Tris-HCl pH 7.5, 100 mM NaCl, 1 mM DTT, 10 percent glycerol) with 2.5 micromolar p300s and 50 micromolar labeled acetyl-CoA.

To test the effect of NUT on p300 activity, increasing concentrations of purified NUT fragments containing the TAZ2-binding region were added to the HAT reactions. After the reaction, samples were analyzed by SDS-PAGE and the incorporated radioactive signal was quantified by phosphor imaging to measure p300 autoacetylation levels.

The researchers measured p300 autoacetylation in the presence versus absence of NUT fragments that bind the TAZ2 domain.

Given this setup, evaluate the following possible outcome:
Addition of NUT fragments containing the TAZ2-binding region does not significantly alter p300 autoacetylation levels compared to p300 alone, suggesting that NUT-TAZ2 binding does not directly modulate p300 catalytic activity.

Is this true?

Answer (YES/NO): NO